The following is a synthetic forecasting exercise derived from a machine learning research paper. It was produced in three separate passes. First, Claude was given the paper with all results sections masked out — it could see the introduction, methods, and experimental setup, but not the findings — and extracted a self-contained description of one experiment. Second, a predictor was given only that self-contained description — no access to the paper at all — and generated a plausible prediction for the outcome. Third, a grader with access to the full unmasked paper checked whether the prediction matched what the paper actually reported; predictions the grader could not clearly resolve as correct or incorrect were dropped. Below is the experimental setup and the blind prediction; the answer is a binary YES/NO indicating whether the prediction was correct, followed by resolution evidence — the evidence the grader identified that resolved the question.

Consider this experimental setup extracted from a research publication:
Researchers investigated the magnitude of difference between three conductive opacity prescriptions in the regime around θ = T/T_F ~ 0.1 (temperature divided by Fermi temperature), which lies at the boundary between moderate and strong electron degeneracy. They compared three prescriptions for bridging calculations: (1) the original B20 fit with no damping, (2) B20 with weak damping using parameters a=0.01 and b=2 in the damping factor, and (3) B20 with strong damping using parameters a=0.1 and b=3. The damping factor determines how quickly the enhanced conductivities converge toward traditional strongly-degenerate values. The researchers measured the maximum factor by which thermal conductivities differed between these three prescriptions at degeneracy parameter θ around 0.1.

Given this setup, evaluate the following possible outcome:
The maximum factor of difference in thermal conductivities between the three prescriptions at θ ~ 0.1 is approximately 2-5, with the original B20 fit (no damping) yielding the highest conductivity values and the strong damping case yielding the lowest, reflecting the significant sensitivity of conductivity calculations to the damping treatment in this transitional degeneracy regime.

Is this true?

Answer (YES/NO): NO